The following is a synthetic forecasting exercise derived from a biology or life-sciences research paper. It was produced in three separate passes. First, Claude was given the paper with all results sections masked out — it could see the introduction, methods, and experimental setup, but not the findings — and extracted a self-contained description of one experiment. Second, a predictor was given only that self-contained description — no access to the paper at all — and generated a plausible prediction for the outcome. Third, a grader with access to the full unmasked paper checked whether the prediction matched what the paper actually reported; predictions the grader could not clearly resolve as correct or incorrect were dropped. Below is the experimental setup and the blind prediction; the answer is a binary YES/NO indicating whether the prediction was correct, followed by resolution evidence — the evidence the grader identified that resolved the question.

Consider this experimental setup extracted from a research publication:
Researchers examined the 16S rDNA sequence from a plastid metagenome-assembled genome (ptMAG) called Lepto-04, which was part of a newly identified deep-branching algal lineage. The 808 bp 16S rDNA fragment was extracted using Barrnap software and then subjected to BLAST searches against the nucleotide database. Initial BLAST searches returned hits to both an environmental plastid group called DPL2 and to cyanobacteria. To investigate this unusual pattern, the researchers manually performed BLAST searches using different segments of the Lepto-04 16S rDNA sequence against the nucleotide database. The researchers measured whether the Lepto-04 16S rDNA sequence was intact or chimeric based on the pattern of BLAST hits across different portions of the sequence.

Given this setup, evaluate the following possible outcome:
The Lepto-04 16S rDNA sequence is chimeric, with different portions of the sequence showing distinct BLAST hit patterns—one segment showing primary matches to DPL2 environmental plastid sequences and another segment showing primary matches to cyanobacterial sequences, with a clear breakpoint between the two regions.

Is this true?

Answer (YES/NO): YES